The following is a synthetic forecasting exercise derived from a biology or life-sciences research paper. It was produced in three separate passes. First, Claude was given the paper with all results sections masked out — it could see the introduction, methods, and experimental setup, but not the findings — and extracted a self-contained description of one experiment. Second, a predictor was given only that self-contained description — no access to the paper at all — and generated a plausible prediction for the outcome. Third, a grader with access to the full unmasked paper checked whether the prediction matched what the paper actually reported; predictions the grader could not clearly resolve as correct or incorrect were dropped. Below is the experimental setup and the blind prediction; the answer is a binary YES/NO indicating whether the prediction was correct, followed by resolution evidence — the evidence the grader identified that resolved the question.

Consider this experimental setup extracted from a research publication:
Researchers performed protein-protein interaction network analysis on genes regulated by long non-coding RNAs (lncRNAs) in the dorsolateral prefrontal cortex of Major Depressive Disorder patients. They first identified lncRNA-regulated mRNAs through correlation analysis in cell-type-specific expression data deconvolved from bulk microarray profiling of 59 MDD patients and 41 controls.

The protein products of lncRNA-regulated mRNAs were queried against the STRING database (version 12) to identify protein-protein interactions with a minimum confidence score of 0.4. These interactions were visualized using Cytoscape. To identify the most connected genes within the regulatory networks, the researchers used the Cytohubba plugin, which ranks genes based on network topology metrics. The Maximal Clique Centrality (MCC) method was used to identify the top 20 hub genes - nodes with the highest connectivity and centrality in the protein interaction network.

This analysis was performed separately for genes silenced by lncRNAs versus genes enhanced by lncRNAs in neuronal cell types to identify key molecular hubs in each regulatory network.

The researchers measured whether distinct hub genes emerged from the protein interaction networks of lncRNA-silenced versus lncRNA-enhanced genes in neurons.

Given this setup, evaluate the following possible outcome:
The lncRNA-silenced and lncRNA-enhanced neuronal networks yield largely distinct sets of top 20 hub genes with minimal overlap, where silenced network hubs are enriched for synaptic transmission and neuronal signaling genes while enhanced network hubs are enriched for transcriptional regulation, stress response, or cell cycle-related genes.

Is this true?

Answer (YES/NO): NO